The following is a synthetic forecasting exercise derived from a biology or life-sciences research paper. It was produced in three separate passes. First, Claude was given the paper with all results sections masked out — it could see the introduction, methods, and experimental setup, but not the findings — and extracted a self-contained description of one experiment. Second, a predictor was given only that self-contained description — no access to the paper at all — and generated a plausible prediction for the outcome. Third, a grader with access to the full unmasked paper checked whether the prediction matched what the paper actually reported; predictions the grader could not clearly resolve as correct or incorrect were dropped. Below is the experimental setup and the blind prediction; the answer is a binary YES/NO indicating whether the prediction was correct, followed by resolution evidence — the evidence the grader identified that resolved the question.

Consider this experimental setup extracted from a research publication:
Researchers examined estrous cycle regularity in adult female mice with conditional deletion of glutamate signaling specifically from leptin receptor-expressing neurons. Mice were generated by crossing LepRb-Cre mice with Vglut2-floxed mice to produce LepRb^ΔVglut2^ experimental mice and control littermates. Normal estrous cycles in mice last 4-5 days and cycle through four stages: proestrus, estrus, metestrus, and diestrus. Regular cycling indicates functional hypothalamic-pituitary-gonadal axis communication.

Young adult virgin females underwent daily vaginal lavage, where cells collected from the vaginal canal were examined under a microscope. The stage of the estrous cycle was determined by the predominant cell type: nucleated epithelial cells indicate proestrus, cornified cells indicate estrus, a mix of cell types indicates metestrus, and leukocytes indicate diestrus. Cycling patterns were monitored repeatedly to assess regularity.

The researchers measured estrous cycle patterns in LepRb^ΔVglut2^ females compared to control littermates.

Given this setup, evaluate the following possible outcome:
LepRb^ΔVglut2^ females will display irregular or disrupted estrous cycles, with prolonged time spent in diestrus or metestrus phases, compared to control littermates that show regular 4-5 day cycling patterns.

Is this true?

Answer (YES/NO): YES